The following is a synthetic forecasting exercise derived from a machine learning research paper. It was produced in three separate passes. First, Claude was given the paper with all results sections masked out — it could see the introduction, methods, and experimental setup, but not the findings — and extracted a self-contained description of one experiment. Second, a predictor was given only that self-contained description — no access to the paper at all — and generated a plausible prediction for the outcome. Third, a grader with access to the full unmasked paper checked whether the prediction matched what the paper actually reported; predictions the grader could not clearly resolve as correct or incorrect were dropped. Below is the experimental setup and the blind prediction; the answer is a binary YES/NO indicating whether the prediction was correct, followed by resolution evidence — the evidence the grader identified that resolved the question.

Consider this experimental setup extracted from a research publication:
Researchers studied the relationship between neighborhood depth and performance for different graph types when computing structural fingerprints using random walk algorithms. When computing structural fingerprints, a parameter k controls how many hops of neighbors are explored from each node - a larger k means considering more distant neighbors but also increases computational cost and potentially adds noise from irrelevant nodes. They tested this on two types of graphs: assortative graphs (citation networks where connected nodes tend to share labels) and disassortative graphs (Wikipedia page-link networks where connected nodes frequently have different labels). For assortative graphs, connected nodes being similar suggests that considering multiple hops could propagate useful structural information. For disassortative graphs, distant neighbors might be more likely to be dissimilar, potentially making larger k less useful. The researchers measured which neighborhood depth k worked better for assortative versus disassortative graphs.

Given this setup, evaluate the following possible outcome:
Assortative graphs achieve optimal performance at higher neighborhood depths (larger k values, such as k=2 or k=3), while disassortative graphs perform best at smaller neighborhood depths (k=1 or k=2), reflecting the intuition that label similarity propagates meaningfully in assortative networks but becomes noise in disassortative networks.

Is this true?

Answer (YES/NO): YES